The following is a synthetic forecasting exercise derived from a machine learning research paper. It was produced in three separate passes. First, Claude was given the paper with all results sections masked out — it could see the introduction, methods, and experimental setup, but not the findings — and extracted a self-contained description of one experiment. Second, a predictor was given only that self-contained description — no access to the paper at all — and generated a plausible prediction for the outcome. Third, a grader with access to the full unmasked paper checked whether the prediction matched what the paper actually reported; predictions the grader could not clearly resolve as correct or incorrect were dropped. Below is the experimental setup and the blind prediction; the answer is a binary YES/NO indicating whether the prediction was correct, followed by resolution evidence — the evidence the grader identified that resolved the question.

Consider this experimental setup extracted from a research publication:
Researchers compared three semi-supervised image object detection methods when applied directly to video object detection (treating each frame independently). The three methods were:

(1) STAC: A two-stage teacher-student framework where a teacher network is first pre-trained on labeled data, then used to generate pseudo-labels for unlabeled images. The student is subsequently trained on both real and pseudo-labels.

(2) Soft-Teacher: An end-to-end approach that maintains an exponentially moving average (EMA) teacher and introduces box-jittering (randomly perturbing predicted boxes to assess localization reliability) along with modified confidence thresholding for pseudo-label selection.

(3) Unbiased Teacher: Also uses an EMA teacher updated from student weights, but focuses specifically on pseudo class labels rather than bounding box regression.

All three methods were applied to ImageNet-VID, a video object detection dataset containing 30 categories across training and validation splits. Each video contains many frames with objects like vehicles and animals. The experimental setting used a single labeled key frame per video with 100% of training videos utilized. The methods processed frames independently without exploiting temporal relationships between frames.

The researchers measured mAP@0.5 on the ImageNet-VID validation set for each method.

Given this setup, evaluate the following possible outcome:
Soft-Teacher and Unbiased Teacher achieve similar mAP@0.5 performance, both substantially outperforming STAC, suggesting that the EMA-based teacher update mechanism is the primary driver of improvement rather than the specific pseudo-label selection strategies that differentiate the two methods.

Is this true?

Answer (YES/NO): NO